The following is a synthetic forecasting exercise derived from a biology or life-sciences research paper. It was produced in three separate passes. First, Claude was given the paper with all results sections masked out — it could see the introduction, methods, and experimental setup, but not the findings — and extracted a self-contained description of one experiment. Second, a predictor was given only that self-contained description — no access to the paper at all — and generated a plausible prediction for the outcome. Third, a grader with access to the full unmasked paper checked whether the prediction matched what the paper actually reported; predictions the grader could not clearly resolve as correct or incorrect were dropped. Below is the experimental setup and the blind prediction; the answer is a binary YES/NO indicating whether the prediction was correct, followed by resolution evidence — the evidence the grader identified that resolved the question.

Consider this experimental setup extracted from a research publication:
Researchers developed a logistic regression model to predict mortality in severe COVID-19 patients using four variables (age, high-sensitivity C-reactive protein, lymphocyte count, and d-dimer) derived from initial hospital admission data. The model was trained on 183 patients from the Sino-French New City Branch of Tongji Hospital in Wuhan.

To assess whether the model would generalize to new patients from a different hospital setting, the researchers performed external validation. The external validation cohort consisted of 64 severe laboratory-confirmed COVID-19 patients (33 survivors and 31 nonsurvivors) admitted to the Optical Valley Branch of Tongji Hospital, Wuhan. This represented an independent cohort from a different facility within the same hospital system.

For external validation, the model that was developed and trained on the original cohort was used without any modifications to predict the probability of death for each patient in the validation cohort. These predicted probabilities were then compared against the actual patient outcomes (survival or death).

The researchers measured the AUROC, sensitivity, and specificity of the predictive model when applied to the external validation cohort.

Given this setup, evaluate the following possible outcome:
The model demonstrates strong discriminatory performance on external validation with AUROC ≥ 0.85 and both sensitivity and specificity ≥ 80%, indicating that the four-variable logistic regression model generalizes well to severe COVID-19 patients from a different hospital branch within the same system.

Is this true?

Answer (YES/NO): NO